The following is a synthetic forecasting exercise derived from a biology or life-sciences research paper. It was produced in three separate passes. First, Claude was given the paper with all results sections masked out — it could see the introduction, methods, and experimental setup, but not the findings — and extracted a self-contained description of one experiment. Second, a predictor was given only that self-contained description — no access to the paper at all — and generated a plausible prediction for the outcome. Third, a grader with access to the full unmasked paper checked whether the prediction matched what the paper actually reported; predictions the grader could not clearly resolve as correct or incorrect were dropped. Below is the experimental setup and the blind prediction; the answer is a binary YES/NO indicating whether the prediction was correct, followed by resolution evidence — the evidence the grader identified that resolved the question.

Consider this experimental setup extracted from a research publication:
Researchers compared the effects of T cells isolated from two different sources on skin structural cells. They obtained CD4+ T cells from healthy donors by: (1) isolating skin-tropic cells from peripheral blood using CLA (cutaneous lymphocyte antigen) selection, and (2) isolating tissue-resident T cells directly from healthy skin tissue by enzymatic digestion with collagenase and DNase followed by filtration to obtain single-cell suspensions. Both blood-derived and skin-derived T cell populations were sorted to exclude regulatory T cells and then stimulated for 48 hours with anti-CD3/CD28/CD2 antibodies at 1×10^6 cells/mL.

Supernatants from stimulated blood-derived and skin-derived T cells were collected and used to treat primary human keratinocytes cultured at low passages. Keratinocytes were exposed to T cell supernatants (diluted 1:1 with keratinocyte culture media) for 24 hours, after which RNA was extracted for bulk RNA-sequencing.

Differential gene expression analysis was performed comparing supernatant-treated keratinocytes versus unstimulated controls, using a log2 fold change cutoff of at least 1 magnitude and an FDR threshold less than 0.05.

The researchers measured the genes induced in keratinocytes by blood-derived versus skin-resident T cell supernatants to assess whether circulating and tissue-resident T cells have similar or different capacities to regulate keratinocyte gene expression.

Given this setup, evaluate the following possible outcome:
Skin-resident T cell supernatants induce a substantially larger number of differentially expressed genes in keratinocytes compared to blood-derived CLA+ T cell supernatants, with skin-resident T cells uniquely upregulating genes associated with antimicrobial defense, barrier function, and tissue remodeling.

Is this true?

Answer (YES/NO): NO